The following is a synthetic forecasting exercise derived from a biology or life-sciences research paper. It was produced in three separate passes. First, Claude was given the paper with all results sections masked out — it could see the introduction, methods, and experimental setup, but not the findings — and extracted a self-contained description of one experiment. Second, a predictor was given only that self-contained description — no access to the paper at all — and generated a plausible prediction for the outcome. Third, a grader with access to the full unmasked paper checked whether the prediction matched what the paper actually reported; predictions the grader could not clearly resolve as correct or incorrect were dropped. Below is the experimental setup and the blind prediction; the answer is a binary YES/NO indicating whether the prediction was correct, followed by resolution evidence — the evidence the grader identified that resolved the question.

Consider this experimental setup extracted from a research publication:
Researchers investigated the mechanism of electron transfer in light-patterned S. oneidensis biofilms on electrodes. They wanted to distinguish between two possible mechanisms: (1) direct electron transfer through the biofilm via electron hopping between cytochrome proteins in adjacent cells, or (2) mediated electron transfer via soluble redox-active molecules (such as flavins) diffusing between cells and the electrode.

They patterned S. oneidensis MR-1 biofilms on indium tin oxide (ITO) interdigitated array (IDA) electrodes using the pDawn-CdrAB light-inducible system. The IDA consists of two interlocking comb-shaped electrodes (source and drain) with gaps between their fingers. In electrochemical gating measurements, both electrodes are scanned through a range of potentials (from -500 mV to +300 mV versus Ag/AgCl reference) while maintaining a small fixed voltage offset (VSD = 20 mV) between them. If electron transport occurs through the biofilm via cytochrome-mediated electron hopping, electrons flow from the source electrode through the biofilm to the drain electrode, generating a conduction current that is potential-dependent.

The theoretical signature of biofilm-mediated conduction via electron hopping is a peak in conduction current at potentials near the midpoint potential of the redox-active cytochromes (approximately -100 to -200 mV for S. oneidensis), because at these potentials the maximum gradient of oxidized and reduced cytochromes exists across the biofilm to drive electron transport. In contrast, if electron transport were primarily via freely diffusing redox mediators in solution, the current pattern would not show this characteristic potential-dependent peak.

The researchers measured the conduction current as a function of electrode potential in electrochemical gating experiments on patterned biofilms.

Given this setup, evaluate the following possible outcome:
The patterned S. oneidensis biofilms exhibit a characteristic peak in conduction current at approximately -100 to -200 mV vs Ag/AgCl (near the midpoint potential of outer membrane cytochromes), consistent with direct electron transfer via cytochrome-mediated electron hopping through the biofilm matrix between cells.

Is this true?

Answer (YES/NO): YES